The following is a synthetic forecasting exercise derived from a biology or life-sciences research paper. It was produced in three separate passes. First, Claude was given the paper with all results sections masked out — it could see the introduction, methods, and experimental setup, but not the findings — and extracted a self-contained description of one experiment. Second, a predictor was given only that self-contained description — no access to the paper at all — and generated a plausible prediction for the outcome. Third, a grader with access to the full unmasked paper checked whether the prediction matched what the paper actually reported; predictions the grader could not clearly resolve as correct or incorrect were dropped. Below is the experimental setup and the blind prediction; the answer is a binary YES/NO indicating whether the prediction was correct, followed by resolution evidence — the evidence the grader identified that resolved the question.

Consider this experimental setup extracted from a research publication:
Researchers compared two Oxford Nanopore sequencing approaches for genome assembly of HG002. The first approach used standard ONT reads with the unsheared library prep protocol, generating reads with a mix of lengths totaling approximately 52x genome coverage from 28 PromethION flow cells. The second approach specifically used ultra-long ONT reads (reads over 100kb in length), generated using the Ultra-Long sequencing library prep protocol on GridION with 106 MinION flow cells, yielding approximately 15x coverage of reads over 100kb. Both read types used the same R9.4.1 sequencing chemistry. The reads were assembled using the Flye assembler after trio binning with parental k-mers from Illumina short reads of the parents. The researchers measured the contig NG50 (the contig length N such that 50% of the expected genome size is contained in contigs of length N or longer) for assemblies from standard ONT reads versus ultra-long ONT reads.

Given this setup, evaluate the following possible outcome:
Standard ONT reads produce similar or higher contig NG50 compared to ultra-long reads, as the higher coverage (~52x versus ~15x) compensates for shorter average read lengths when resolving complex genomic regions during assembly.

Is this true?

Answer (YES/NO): NO